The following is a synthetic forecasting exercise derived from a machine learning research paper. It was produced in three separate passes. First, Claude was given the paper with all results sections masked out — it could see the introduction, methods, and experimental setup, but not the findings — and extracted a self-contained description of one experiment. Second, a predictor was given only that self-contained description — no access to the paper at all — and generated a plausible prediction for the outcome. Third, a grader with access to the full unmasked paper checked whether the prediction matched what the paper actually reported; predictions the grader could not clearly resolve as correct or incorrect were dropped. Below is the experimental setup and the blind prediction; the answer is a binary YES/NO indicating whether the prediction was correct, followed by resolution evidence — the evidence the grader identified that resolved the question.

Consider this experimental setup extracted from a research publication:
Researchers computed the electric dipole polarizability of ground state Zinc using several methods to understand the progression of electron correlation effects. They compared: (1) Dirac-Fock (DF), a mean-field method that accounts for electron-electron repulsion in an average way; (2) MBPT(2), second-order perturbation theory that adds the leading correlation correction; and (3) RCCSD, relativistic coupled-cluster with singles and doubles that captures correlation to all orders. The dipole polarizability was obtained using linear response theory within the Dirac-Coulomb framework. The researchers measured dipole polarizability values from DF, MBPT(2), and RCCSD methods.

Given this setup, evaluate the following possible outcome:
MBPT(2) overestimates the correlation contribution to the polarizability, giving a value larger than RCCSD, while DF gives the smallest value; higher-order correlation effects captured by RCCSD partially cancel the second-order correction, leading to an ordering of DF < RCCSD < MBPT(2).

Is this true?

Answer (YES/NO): YES